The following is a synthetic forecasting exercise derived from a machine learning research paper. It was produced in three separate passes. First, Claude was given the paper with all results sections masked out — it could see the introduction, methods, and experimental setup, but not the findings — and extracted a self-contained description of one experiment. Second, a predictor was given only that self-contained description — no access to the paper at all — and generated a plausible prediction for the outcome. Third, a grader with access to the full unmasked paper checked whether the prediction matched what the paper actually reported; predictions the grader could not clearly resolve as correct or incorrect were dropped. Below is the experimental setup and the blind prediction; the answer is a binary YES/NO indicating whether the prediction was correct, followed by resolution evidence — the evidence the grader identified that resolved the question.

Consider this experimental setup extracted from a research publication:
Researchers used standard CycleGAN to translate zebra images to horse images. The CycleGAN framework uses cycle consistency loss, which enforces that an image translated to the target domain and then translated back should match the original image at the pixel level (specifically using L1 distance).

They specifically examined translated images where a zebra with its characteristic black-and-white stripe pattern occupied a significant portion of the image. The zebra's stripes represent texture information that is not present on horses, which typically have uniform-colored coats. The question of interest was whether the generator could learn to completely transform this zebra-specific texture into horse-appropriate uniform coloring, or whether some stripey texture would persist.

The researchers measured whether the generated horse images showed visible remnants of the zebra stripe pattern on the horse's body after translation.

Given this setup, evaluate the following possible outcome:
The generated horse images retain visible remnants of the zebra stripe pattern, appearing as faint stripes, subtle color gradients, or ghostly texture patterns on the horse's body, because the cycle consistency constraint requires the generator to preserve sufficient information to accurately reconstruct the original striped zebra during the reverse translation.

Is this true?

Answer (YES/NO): YES